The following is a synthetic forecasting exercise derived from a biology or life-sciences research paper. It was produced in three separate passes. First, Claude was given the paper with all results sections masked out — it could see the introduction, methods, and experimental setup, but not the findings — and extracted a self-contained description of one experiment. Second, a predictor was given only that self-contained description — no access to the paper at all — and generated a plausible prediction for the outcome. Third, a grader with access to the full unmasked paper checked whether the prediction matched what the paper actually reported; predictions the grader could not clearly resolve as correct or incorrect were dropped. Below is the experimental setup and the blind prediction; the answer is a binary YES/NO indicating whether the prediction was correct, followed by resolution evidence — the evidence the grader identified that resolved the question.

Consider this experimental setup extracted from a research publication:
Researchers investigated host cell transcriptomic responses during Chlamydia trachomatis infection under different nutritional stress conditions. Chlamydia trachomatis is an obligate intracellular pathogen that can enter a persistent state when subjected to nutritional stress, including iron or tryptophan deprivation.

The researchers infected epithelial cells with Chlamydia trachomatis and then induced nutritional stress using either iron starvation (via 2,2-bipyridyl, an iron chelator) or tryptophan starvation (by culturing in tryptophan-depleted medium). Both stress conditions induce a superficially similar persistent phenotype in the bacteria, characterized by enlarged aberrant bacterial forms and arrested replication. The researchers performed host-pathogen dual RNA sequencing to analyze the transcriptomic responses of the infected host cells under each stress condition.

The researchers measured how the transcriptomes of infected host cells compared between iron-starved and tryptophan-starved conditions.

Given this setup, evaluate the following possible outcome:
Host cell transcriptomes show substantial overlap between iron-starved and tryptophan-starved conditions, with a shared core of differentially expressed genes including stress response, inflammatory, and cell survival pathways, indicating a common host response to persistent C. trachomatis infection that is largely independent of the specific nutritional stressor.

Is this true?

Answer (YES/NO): NO